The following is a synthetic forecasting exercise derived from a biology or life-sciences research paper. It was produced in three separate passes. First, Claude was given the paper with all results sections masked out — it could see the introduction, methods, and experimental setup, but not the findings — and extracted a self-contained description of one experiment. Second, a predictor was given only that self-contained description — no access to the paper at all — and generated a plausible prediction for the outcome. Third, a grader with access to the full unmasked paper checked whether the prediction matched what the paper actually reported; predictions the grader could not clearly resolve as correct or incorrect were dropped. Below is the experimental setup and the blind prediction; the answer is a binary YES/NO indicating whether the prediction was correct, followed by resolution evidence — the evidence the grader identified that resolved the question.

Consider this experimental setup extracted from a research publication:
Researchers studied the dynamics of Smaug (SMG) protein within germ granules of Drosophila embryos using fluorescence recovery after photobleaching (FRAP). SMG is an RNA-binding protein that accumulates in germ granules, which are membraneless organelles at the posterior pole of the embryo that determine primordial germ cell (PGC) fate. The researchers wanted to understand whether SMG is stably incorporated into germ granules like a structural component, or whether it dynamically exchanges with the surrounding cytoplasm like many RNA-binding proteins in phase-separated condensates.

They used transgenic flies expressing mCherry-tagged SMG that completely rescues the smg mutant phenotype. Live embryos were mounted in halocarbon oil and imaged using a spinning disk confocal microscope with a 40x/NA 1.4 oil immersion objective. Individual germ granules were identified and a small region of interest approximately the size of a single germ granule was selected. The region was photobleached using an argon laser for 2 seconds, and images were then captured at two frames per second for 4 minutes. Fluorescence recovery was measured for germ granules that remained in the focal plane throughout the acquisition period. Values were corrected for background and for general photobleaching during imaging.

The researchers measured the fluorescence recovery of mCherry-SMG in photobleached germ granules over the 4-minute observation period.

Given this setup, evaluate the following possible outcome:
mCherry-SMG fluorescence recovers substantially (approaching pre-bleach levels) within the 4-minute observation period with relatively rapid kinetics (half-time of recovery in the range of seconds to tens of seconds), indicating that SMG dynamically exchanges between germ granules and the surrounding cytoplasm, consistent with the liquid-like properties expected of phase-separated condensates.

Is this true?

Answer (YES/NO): NO